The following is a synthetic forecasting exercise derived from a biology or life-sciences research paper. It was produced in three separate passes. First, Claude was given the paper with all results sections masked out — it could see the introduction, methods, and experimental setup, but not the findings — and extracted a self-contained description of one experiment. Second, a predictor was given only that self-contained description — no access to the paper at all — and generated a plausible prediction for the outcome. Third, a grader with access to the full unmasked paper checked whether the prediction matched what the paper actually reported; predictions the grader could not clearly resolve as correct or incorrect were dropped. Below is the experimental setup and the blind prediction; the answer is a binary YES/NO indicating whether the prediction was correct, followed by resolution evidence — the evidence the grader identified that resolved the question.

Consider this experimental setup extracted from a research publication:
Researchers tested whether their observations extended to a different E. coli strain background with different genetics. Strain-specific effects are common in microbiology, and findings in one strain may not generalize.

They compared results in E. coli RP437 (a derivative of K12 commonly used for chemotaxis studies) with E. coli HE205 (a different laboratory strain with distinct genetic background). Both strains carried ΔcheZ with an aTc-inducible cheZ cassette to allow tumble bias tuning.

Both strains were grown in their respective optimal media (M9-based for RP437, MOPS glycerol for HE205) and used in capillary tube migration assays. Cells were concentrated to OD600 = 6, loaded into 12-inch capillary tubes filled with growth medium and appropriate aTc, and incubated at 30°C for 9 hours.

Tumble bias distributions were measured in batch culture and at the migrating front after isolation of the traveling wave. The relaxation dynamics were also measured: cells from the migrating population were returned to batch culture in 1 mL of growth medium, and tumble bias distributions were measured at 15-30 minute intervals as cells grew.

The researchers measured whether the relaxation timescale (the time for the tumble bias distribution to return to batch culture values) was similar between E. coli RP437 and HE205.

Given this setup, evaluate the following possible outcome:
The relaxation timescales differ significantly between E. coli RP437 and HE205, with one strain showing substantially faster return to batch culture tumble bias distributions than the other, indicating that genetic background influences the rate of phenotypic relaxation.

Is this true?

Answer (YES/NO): NO